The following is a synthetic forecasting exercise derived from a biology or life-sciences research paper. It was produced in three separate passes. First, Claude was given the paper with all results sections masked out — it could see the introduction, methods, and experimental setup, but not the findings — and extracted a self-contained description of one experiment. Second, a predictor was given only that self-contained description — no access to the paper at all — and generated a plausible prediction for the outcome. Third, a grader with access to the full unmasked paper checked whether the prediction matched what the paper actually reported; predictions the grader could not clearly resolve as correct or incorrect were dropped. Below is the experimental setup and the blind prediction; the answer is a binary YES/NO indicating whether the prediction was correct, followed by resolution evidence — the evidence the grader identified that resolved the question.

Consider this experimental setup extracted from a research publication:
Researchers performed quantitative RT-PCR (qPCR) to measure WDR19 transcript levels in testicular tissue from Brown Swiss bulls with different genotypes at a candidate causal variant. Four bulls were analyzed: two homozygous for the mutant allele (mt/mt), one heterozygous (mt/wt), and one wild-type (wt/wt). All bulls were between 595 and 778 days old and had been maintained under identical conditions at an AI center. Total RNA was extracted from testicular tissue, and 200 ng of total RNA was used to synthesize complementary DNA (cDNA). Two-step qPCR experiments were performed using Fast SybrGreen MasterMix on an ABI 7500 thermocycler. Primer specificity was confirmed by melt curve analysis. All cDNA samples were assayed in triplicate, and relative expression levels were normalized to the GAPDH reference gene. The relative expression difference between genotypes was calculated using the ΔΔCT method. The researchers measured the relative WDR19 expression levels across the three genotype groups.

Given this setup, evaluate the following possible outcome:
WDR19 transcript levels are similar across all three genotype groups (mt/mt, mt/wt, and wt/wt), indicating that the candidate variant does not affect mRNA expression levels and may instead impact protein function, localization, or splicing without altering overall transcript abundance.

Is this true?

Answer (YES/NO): YES